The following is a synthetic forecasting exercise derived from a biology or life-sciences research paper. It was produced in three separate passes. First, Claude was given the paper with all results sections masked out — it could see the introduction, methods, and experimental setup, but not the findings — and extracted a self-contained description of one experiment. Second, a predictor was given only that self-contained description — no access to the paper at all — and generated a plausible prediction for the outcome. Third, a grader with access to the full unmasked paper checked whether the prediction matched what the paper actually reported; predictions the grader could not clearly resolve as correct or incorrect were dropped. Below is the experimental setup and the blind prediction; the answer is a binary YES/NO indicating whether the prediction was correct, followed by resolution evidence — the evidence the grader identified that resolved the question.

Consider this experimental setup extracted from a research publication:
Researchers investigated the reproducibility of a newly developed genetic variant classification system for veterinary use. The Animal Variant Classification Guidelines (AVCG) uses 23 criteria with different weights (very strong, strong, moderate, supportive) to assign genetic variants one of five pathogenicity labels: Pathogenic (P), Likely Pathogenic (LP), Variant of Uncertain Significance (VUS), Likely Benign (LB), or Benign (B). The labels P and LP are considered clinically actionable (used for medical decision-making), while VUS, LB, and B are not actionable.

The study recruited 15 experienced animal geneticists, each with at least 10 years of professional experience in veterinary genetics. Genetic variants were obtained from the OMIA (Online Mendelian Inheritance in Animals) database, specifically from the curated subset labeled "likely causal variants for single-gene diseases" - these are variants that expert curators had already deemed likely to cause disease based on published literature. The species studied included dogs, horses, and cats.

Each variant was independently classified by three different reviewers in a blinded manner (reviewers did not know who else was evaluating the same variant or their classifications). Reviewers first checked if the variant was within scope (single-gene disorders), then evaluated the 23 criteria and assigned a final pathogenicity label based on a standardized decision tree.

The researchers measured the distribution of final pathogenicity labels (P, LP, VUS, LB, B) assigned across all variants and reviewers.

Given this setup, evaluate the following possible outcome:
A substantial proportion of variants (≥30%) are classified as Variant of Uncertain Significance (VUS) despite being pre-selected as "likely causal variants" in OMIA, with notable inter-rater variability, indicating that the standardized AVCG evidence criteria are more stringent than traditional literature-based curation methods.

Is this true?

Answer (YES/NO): NO